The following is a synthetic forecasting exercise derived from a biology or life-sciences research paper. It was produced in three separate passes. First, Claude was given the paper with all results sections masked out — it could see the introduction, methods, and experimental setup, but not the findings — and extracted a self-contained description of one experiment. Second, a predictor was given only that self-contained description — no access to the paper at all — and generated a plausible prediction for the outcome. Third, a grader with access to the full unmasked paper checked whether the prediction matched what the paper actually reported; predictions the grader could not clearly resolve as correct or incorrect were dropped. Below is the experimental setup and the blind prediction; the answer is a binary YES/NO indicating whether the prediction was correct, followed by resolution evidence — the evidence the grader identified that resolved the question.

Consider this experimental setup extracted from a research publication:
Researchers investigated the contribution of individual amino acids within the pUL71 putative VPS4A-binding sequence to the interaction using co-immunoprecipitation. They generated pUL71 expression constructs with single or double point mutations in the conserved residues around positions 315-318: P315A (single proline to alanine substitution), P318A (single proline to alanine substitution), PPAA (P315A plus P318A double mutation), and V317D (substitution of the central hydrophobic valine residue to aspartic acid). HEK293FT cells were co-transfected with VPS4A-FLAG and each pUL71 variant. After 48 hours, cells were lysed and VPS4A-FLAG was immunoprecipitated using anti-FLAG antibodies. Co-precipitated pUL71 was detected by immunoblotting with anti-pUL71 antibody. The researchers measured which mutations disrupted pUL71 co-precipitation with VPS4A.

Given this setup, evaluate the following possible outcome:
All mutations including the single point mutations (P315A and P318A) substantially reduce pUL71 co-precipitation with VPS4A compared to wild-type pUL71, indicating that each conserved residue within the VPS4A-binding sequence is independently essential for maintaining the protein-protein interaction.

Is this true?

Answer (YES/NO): NO